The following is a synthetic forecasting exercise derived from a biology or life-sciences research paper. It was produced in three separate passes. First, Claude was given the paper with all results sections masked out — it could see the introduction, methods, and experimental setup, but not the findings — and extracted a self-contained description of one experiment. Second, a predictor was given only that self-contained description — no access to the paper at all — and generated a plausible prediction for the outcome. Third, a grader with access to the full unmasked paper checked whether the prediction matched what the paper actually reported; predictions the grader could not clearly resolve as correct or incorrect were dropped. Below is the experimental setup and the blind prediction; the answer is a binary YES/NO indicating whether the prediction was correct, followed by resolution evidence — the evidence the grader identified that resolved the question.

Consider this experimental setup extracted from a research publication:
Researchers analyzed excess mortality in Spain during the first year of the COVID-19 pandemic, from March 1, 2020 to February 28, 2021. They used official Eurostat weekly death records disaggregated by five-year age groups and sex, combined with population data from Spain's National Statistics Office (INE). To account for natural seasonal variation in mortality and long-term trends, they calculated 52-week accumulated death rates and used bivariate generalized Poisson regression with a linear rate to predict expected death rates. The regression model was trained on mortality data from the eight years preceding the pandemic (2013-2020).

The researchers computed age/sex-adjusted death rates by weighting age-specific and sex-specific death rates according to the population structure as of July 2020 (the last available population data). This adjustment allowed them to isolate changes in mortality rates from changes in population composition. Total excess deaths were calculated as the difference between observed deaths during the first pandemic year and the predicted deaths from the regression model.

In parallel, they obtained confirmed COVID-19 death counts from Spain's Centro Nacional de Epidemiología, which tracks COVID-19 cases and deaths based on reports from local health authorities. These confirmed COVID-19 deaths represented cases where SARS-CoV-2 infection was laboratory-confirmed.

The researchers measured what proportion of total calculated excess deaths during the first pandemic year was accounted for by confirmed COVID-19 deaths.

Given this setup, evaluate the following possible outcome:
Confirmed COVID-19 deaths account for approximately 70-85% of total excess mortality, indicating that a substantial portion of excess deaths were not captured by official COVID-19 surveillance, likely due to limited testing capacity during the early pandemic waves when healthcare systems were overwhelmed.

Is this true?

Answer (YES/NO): YES